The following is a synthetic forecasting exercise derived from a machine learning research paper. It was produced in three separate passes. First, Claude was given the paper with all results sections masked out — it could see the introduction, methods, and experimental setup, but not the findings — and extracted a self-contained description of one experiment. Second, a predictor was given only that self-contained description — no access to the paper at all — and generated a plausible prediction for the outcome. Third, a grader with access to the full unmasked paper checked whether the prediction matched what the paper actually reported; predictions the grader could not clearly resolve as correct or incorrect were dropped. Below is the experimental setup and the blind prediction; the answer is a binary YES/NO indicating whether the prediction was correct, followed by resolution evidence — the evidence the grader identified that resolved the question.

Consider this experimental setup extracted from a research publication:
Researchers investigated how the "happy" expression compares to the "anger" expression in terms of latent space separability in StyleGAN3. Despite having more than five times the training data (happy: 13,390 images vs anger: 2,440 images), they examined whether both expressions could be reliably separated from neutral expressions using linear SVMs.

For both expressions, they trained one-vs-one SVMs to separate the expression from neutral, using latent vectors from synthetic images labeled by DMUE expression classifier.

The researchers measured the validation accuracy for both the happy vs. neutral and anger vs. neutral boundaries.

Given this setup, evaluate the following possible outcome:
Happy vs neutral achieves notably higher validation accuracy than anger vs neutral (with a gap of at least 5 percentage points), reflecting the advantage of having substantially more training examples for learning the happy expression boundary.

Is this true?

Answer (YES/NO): YES